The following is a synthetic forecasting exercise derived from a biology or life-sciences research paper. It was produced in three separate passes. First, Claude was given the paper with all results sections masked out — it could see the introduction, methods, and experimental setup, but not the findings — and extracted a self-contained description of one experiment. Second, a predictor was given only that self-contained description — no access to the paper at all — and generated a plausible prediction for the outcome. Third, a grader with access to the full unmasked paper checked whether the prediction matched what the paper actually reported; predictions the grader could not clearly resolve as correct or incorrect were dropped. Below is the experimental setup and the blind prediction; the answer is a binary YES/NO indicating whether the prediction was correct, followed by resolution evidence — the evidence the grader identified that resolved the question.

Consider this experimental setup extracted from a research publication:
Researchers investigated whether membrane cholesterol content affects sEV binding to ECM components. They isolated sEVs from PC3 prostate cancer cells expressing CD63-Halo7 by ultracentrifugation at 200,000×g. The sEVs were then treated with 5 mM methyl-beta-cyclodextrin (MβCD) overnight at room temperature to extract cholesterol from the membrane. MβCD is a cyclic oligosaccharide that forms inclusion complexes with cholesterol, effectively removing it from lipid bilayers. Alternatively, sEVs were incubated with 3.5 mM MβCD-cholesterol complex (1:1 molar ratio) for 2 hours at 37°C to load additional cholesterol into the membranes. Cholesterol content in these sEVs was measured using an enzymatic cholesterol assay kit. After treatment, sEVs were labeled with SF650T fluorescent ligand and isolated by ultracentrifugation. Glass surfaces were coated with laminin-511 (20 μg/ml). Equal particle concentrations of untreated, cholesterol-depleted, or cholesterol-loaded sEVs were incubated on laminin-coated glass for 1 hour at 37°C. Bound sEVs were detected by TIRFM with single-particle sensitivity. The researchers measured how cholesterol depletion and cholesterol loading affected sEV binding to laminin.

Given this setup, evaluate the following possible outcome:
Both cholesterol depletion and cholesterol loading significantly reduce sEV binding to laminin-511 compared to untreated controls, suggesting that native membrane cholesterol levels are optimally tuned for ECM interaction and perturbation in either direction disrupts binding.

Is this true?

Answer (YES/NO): NO